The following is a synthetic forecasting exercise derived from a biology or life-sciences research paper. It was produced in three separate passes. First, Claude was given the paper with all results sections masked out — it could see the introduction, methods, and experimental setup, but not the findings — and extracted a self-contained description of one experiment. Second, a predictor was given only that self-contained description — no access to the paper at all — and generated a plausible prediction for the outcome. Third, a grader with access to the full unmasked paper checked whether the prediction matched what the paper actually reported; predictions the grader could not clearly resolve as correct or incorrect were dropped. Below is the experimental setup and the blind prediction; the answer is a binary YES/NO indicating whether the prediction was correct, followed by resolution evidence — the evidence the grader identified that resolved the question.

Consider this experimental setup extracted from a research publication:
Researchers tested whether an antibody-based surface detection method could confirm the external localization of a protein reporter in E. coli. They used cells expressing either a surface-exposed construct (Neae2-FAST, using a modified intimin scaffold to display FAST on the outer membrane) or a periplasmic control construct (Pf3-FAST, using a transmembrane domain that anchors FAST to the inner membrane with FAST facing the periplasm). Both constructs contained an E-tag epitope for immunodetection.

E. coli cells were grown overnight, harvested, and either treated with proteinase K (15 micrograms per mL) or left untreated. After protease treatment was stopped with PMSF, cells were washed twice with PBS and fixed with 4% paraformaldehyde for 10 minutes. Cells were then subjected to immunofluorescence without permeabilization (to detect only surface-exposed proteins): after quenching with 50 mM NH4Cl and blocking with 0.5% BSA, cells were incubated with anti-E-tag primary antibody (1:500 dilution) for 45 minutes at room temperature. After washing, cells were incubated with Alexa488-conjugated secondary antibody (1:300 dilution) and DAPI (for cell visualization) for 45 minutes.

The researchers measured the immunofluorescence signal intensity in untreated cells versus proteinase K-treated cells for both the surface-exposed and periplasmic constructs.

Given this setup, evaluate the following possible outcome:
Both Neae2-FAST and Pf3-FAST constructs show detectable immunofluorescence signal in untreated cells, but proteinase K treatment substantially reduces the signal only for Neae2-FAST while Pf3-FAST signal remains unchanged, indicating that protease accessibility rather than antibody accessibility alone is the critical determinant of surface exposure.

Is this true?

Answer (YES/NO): NO